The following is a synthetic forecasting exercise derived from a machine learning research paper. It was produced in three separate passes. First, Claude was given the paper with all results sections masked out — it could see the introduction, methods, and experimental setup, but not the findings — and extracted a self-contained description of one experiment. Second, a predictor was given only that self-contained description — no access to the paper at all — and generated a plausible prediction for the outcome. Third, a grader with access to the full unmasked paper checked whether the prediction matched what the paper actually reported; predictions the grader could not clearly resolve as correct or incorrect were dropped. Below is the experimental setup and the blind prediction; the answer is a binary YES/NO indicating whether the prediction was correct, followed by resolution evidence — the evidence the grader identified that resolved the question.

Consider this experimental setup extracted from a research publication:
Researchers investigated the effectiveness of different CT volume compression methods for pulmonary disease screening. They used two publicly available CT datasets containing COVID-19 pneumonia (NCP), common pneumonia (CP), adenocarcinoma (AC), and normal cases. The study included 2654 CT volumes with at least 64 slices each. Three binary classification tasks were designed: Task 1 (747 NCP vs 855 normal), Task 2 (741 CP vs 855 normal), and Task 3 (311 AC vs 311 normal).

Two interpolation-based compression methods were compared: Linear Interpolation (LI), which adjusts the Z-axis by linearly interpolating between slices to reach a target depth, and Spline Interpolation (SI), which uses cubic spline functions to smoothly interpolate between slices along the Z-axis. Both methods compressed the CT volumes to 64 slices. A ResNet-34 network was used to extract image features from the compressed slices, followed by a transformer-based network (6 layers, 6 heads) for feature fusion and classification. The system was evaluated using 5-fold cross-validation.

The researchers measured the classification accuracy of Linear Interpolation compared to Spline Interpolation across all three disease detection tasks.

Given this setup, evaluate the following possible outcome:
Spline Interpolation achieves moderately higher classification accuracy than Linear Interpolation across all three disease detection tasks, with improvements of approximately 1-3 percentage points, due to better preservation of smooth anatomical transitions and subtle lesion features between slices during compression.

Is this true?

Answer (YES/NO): NO